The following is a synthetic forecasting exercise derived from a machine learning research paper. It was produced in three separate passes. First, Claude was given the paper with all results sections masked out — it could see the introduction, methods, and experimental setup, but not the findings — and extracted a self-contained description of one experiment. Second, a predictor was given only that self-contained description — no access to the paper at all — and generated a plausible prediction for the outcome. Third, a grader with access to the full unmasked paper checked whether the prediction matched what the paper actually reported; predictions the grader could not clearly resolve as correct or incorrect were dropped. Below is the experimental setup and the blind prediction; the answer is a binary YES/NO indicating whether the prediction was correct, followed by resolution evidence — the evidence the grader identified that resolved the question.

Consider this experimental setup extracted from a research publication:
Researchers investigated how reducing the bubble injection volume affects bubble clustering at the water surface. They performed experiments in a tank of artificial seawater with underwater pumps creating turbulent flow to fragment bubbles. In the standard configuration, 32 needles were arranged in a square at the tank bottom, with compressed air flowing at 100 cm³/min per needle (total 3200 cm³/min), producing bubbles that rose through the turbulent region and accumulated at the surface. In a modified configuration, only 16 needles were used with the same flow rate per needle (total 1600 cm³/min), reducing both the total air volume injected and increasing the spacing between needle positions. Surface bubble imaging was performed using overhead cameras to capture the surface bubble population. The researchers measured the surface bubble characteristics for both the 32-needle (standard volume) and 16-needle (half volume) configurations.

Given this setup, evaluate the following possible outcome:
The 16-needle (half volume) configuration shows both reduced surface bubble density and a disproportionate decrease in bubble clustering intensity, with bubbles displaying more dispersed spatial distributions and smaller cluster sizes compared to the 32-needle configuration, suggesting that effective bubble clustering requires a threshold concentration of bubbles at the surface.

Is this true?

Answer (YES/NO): NO